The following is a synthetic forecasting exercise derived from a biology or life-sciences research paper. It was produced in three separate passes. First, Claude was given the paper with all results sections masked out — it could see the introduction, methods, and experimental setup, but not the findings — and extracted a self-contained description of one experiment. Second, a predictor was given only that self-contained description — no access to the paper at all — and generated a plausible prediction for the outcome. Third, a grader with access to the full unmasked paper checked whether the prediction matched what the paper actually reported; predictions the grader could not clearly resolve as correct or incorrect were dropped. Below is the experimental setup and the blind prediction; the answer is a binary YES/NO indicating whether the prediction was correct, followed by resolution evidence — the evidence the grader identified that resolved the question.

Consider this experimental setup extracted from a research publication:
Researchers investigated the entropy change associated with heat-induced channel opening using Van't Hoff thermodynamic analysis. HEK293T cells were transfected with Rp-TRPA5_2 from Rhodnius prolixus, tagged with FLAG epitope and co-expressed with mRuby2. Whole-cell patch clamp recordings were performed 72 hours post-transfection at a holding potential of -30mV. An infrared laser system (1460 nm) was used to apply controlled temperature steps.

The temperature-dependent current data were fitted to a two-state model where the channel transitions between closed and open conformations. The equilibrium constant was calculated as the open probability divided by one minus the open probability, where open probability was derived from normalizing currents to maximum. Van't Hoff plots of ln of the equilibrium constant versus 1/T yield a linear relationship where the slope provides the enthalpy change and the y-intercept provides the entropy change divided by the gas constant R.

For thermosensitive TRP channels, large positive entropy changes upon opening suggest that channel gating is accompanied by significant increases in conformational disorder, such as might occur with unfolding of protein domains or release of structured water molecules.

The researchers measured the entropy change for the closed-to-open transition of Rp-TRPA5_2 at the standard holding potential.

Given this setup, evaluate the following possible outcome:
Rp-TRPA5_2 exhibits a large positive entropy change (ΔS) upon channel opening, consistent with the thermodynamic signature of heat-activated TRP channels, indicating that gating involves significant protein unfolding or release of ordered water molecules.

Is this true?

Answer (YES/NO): YES